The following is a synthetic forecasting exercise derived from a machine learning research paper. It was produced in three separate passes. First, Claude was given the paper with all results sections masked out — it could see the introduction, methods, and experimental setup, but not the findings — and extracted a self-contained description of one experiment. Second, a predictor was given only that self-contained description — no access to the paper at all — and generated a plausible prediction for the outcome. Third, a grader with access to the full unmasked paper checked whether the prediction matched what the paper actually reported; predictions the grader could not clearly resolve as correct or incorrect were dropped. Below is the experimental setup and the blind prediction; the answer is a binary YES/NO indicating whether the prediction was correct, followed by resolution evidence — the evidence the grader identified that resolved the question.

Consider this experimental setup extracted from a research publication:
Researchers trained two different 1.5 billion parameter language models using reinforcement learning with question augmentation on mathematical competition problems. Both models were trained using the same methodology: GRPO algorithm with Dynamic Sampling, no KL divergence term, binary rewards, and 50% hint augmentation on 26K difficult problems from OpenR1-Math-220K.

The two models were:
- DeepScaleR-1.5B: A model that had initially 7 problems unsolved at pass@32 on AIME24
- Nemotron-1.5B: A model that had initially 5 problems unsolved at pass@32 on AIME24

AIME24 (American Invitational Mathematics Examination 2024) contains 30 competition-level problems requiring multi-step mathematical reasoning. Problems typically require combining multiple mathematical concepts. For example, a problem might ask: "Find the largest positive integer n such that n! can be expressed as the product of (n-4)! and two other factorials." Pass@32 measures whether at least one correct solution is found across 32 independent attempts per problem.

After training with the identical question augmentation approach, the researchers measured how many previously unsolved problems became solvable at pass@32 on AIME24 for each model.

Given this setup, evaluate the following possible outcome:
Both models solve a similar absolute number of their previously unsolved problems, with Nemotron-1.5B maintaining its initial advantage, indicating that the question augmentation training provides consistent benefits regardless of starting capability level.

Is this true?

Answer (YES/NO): NO